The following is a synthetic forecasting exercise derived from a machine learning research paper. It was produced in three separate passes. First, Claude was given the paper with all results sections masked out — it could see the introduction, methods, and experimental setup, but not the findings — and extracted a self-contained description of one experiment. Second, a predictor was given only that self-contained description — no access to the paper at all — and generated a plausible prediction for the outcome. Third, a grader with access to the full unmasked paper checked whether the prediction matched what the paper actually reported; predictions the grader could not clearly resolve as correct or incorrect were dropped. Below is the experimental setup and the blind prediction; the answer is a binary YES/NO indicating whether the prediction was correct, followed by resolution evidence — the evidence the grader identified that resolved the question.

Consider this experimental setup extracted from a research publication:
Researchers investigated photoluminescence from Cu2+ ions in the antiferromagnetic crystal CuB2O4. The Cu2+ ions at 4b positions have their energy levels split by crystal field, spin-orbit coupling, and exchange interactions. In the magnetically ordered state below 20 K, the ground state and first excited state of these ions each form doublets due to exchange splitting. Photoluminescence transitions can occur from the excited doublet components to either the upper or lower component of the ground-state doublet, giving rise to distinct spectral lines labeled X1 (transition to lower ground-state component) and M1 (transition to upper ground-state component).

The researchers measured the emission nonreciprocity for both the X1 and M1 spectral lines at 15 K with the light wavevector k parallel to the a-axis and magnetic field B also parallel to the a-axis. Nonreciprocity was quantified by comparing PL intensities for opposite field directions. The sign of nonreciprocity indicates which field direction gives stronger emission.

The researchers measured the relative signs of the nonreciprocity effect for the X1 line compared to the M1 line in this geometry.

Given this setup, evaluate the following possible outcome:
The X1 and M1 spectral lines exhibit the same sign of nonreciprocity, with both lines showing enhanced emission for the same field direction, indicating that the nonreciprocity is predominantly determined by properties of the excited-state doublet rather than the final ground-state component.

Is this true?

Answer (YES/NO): NO